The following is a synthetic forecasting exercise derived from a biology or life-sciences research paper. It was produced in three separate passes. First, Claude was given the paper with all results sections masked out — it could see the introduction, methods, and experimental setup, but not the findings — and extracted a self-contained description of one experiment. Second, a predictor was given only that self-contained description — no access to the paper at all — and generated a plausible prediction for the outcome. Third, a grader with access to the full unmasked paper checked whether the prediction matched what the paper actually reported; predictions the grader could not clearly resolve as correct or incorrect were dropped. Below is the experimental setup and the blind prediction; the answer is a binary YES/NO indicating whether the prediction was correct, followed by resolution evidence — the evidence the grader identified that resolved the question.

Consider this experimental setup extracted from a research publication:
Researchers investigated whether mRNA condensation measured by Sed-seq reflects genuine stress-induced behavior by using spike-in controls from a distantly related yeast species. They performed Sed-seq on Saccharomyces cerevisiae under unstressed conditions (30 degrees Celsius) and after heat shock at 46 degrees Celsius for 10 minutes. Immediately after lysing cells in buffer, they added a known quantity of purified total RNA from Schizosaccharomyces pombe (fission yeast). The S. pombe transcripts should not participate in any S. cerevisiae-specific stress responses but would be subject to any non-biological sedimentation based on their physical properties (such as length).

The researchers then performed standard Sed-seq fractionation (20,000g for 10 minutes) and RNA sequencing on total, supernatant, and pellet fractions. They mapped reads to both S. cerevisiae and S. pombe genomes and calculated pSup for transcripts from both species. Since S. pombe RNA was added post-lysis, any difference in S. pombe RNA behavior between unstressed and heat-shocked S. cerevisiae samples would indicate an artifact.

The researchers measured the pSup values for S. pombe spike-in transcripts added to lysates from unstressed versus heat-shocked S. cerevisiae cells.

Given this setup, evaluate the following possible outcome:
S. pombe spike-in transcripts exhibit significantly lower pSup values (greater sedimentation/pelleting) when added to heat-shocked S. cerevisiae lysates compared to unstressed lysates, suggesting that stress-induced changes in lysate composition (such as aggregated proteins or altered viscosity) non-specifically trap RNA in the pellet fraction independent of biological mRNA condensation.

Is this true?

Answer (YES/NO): NO